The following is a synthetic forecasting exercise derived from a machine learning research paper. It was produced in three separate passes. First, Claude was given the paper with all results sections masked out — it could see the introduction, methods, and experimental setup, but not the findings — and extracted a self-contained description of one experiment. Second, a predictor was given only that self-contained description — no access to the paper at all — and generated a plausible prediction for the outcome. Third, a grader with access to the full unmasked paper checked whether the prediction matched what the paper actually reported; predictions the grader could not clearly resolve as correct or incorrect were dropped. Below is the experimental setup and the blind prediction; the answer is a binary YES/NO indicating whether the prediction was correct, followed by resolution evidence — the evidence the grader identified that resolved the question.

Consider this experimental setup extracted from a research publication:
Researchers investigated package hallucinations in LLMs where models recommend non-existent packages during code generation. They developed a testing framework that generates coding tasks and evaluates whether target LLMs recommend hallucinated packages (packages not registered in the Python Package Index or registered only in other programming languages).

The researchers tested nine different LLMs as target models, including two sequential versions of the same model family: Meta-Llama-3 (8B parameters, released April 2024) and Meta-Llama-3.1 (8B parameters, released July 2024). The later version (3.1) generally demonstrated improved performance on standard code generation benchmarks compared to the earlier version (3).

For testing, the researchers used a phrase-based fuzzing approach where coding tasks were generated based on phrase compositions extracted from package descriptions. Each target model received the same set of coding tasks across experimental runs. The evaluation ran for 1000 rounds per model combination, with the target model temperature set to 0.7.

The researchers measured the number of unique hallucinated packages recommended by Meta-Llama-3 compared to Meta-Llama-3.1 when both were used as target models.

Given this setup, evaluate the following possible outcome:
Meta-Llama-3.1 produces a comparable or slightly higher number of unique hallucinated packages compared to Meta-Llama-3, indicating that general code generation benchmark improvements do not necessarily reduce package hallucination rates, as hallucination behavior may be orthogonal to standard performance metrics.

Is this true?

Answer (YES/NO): YES